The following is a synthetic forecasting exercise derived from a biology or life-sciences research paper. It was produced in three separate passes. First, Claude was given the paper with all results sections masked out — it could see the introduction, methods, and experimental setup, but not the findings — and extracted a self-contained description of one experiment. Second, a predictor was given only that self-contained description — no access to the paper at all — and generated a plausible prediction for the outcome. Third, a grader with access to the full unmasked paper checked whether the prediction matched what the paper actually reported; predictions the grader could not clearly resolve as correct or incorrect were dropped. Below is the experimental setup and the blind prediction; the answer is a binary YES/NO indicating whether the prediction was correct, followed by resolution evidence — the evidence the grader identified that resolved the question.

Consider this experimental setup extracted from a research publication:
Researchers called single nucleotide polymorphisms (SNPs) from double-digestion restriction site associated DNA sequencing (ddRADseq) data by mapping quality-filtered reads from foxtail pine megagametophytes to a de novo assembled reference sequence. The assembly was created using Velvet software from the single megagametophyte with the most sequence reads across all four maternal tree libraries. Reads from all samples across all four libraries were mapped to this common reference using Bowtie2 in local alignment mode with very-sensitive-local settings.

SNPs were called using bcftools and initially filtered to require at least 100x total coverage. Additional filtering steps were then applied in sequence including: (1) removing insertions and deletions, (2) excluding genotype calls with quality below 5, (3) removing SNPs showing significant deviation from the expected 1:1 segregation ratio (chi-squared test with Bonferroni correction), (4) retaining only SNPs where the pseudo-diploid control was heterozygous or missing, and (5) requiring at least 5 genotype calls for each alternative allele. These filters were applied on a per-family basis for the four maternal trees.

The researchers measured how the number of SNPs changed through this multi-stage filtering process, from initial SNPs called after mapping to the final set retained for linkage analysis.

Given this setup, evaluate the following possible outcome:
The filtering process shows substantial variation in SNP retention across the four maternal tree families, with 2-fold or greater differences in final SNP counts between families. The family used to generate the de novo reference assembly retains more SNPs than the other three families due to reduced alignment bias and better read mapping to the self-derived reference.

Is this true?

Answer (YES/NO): NO